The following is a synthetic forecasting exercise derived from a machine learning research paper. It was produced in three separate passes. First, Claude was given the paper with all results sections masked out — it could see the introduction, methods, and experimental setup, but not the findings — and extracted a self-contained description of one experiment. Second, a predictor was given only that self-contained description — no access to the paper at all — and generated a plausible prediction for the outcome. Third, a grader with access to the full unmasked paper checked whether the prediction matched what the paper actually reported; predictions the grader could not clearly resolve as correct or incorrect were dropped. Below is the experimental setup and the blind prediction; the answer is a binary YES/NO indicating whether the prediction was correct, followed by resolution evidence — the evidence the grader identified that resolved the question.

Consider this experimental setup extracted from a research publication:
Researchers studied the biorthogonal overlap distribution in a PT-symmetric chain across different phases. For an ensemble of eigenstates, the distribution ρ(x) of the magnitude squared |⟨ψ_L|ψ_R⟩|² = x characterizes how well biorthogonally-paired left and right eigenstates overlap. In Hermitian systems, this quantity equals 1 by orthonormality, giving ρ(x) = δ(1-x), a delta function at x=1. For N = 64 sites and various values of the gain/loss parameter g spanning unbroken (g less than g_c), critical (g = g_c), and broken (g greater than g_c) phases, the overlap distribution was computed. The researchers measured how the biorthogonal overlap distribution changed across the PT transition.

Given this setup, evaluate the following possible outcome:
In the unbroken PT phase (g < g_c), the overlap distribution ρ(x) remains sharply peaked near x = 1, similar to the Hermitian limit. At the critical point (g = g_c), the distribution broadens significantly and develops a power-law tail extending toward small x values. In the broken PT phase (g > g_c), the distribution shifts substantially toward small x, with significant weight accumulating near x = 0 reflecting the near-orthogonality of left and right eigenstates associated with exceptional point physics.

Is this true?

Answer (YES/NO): NO